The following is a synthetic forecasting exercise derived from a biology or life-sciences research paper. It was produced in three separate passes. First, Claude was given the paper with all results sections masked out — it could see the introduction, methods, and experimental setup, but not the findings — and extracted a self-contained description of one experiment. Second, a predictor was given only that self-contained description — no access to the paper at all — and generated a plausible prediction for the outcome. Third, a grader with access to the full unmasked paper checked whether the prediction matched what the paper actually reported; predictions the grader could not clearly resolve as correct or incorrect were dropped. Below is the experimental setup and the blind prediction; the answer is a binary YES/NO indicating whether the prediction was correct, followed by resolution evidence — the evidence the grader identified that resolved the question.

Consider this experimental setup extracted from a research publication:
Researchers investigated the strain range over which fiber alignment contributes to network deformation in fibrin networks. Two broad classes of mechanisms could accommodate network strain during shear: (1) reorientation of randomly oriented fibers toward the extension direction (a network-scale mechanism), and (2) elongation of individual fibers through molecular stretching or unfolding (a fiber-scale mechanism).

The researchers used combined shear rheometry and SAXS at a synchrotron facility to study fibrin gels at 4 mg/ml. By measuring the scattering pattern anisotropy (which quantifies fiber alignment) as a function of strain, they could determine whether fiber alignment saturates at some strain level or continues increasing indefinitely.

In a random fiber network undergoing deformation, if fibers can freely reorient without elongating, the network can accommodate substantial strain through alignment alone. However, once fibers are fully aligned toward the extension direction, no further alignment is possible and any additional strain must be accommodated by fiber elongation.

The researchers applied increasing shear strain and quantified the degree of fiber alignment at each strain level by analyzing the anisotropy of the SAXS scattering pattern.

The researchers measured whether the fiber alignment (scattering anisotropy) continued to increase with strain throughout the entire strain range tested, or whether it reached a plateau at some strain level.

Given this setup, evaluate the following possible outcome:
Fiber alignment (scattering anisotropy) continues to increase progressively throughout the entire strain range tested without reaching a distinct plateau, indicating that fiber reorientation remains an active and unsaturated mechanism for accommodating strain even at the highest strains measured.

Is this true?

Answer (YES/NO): YES